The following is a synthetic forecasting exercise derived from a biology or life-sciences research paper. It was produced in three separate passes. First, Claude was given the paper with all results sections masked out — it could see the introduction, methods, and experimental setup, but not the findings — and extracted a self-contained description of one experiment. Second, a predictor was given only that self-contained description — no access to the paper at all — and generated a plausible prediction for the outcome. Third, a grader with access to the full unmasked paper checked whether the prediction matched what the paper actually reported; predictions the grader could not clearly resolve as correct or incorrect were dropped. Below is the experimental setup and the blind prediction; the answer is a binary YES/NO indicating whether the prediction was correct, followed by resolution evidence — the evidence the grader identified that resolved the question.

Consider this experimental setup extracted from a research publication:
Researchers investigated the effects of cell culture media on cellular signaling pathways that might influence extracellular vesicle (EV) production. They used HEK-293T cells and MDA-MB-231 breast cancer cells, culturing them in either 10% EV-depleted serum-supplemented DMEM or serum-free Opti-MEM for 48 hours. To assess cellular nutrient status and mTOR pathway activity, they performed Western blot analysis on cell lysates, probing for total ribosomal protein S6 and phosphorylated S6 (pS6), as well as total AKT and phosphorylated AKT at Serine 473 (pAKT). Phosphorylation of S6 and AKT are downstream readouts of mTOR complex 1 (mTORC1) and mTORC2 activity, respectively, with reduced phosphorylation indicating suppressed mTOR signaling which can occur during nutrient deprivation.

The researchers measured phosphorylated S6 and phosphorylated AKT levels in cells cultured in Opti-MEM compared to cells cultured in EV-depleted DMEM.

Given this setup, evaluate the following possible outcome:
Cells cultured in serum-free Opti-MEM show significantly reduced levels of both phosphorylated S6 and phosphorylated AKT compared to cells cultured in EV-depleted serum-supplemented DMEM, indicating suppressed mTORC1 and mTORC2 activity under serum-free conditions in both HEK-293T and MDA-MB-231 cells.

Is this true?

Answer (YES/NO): NO